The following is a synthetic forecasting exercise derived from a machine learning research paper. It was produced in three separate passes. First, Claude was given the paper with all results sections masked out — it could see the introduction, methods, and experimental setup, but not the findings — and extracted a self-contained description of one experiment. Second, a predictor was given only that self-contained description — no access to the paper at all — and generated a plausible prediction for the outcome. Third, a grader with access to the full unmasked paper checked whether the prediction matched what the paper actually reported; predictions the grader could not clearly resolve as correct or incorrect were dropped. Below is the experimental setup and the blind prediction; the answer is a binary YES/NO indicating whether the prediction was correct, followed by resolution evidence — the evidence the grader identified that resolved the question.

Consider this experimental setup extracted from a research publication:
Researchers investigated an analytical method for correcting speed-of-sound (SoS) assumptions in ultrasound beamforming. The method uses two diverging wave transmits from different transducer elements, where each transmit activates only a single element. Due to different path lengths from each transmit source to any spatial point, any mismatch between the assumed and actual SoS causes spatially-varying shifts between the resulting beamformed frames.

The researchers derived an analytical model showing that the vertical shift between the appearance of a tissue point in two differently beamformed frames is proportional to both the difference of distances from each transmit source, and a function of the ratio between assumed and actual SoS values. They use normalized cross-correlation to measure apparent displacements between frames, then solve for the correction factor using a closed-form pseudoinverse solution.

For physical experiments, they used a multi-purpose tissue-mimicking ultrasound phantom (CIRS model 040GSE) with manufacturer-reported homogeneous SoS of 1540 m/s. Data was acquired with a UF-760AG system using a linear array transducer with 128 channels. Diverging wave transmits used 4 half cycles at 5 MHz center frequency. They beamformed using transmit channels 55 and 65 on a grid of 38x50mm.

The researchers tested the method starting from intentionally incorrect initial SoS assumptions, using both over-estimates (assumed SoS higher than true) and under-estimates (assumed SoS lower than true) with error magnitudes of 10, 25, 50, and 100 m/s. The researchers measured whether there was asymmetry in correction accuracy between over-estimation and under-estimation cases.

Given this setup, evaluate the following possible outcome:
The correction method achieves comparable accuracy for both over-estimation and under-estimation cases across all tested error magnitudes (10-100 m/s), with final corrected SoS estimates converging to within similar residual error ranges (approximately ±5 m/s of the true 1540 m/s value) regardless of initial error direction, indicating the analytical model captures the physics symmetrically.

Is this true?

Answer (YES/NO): YES